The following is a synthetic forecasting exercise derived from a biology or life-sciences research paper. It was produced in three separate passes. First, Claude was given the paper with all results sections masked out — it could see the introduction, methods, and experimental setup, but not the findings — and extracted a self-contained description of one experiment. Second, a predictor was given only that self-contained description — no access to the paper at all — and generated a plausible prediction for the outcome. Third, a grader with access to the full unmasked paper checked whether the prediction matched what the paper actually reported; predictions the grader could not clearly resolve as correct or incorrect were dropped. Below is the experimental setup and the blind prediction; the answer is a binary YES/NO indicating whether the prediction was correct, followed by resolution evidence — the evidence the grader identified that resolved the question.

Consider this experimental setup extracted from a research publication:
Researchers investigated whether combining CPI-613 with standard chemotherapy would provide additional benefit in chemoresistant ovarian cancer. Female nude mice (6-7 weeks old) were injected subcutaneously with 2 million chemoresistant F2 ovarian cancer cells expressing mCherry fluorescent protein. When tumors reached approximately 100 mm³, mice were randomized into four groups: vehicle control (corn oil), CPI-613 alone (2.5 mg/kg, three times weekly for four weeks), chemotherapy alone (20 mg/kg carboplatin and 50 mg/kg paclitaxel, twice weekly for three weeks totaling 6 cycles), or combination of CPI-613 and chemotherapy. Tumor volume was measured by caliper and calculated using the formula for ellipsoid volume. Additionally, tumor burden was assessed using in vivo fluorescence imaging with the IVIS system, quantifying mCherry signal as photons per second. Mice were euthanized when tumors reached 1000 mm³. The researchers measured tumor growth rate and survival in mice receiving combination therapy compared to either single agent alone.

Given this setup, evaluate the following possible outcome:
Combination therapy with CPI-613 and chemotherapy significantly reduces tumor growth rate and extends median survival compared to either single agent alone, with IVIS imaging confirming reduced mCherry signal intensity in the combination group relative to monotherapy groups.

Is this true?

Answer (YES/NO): YES